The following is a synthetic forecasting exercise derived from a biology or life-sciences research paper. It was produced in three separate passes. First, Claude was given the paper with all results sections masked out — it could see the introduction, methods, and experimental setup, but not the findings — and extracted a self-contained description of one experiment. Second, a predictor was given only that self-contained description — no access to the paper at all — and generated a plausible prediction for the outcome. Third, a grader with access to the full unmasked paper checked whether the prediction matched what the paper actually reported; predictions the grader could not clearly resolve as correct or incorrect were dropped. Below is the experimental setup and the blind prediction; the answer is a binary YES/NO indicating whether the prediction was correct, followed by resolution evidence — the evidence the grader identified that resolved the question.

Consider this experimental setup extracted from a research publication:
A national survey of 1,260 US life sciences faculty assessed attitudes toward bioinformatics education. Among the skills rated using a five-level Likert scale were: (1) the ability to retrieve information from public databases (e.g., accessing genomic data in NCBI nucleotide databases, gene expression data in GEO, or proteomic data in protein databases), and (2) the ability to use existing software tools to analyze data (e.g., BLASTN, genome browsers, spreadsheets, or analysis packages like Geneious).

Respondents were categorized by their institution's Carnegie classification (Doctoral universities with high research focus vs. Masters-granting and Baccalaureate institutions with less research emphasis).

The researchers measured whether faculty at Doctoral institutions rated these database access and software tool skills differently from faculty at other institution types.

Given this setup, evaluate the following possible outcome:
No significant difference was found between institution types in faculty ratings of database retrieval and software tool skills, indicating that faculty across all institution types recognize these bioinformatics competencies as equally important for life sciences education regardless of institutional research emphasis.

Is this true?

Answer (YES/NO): YES